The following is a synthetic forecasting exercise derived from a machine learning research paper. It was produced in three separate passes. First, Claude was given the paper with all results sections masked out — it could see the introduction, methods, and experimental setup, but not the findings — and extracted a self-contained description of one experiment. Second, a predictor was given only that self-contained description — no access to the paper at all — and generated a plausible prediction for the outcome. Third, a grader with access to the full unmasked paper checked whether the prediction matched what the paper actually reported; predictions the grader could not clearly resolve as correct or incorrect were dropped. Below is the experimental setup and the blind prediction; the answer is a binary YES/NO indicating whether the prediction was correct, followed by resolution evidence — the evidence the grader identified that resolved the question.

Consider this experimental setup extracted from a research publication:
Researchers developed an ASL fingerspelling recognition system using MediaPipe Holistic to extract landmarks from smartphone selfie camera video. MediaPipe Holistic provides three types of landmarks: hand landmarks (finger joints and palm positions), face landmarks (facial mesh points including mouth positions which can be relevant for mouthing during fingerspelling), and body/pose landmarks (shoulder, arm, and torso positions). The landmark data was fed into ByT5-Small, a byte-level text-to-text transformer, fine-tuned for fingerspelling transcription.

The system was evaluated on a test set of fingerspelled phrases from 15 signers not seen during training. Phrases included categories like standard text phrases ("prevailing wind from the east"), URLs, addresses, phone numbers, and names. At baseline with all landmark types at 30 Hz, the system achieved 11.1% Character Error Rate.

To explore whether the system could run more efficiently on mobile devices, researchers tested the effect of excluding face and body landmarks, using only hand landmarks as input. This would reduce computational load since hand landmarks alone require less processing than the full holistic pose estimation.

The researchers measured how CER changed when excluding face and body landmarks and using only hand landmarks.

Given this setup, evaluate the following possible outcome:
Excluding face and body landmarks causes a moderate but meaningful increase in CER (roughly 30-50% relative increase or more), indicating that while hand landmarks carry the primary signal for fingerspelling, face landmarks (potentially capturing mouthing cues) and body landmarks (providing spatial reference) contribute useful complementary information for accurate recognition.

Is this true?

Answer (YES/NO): NO